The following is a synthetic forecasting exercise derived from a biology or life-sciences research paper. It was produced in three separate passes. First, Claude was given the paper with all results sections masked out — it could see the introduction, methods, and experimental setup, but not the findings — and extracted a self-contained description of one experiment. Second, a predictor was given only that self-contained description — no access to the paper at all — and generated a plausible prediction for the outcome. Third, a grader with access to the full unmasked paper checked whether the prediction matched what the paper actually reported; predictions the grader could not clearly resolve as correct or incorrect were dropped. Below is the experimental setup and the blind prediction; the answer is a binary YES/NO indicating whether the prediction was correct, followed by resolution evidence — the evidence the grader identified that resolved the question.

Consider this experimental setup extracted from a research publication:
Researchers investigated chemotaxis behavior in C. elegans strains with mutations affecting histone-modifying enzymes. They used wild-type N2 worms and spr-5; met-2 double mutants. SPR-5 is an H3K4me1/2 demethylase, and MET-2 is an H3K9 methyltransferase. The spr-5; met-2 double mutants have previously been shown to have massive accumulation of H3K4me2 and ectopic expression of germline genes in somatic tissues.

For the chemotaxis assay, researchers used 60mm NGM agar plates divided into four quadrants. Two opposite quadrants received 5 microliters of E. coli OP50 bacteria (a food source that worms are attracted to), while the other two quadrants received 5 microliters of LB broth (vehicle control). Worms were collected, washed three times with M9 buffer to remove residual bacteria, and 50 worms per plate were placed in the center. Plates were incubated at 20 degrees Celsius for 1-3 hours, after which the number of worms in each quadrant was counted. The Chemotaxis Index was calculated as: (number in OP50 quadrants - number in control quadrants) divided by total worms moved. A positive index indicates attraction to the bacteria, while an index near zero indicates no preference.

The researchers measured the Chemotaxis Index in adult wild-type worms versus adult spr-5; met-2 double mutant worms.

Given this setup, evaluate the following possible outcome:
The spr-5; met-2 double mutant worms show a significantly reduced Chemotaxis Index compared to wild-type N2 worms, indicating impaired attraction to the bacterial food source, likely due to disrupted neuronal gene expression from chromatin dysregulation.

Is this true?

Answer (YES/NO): YES